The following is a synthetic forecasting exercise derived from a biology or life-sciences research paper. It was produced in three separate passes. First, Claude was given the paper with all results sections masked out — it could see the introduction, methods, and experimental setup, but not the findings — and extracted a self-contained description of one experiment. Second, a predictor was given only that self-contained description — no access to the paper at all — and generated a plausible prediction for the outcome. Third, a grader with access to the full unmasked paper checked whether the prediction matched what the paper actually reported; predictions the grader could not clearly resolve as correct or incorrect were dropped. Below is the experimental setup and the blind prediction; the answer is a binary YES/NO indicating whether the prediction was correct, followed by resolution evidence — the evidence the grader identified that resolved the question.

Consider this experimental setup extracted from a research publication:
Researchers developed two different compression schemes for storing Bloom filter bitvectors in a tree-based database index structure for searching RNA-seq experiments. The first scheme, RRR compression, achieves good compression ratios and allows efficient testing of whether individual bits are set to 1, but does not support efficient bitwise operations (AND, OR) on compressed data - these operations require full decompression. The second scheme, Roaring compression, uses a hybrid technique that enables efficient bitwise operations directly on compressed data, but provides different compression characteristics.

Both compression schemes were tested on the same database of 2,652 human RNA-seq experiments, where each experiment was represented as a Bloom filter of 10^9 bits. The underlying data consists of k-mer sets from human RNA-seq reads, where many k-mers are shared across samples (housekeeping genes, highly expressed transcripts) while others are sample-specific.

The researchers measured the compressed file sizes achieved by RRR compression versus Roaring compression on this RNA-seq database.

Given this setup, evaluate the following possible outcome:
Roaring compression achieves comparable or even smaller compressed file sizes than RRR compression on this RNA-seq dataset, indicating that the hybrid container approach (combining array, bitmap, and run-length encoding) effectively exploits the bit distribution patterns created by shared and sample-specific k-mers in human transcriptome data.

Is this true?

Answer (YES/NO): NO